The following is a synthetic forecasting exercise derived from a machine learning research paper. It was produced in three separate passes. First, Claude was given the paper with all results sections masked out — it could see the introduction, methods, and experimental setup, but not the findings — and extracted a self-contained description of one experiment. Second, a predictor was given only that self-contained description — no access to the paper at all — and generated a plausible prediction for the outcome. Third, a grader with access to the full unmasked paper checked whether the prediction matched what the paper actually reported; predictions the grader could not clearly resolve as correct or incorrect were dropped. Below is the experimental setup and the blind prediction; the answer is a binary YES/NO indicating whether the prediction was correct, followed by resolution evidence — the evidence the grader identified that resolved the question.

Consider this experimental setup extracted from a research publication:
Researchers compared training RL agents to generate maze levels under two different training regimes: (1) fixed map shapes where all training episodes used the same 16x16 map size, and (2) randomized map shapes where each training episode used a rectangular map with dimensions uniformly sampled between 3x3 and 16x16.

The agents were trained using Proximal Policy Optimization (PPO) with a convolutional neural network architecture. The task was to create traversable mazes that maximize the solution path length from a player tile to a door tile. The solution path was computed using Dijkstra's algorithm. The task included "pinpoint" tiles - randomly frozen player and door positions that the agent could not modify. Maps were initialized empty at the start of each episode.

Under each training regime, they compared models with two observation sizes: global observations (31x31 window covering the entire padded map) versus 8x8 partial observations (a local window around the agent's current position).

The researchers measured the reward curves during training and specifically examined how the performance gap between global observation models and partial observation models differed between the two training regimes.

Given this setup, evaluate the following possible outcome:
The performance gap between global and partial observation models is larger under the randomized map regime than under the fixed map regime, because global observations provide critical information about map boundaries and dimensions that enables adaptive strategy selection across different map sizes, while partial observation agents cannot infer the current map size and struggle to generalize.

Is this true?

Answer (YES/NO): NO